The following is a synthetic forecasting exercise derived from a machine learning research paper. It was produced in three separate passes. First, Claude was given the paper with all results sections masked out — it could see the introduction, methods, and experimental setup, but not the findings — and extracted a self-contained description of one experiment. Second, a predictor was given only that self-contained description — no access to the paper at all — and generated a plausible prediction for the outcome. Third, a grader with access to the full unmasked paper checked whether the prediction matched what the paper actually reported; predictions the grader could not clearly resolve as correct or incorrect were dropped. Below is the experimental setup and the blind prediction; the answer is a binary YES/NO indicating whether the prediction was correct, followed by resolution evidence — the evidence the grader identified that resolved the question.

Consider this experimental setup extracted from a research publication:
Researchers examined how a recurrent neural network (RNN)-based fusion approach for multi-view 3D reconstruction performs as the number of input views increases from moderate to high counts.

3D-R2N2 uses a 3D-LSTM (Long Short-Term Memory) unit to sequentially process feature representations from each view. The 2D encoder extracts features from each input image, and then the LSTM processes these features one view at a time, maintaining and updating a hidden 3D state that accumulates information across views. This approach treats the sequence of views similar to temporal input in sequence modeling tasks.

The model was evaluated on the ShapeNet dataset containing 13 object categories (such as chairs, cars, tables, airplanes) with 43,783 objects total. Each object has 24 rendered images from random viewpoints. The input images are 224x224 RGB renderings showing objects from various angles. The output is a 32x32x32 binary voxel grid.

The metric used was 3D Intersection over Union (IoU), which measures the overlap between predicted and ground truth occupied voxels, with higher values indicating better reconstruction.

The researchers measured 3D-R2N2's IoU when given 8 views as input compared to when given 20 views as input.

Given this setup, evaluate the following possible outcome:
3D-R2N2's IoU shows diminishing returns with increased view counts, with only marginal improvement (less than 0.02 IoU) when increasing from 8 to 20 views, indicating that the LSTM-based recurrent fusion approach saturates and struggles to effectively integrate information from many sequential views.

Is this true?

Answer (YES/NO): YES